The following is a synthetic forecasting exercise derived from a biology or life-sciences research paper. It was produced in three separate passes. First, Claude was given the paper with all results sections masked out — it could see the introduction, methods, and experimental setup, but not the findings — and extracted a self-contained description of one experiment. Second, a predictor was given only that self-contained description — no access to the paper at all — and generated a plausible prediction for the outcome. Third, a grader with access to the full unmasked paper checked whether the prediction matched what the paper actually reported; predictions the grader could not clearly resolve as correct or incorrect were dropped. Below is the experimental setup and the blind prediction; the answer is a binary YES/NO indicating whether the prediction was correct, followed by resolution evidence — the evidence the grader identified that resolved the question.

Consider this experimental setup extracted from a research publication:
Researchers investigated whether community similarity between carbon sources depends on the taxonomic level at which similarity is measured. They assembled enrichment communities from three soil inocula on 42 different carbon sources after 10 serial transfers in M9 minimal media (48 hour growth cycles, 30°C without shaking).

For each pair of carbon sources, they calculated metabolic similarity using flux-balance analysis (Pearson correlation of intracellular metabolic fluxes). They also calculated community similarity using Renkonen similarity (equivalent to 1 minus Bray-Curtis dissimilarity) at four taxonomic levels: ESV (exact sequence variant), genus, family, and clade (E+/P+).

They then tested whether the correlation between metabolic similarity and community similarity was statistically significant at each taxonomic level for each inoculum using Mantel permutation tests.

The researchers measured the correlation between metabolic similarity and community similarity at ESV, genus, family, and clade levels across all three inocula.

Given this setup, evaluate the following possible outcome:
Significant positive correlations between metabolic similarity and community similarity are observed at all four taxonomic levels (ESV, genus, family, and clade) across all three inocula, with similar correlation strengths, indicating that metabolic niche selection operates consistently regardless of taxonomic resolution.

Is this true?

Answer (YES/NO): YES